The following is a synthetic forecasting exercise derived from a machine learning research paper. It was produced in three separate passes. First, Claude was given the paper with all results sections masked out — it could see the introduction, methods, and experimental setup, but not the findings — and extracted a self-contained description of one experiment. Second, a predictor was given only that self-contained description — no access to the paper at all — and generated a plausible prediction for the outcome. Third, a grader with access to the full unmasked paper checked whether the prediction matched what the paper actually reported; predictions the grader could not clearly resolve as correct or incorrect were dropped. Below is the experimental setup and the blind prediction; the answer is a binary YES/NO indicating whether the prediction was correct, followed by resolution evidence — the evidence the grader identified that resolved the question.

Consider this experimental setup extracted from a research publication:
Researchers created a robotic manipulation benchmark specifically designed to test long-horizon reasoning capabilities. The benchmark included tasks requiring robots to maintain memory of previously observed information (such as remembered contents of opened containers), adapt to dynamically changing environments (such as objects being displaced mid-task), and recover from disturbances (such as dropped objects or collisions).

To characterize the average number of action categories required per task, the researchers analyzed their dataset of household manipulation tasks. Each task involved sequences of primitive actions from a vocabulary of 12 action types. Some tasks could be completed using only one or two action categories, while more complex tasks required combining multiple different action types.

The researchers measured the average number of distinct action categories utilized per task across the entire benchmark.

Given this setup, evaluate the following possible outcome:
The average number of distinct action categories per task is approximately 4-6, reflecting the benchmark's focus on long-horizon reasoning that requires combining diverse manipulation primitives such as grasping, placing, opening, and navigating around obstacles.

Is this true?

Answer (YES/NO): NO